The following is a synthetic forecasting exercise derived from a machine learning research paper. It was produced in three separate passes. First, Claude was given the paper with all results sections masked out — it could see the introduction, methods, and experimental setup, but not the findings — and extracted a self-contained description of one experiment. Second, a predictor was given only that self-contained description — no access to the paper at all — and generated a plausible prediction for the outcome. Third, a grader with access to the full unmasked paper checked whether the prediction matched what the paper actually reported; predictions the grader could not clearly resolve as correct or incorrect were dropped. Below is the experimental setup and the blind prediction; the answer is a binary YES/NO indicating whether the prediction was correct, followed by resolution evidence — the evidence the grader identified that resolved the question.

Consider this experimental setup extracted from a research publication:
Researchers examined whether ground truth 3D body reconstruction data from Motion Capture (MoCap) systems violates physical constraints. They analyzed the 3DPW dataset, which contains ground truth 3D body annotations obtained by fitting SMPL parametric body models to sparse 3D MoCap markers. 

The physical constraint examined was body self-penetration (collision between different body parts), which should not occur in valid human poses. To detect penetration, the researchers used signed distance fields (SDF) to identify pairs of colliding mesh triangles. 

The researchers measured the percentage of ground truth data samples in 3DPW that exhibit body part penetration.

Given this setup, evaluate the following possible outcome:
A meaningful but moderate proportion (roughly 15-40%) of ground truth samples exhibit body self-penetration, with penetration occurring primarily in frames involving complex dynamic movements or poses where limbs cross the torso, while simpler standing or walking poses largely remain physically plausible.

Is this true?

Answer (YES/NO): NO